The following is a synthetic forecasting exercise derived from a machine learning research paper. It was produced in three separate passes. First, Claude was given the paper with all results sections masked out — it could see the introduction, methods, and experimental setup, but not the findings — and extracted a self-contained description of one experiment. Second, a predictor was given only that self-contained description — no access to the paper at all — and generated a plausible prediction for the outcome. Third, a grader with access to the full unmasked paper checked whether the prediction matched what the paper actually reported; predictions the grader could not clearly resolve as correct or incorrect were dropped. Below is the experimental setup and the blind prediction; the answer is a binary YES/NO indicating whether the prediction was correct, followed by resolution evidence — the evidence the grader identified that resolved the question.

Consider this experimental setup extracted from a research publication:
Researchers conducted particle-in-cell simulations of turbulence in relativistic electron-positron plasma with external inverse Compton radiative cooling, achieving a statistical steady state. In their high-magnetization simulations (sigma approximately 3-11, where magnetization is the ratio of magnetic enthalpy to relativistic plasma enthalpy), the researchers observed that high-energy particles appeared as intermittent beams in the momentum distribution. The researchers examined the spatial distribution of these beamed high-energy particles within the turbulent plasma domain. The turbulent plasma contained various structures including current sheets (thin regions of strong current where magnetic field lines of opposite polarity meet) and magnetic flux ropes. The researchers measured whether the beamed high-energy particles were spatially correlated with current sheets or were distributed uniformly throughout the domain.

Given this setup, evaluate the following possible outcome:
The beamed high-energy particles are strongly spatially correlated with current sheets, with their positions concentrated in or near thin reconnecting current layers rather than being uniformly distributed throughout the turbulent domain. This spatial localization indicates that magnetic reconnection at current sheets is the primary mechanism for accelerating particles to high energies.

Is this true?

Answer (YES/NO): NO